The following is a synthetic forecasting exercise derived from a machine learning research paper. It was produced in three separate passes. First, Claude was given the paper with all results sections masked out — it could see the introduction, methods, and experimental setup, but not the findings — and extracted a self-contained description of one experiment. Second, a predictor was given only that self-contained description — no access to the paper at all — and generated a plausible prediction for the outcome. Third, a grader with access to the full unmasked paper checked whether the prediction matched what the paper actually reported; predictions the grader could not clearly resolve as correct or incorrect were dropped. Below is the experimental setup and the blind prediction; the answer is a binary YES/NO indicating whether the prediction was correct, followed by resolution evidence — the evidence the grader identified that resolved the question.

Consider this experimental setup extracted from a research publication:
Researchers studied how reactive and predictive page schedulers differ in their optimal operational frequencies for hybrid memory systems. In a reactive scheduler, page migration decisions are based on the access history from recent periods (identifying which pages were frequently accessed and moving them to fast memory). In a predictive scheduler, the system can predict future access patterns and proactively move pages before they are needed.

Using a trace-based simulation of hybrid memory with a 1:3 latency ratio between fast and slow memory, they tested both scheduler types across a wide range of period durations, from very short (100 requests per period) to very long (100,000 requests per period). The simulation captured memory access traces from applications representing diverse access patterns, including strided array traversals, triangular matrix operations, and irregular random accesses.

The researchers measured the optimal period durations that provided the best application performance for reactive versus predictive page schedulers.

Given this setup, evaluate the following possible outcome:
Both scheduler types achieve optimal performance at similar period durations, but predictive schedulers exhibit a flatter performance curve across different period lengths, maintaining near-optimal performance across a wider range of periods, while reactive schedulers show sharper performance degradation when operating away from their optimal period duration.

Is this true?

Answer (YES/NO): NO